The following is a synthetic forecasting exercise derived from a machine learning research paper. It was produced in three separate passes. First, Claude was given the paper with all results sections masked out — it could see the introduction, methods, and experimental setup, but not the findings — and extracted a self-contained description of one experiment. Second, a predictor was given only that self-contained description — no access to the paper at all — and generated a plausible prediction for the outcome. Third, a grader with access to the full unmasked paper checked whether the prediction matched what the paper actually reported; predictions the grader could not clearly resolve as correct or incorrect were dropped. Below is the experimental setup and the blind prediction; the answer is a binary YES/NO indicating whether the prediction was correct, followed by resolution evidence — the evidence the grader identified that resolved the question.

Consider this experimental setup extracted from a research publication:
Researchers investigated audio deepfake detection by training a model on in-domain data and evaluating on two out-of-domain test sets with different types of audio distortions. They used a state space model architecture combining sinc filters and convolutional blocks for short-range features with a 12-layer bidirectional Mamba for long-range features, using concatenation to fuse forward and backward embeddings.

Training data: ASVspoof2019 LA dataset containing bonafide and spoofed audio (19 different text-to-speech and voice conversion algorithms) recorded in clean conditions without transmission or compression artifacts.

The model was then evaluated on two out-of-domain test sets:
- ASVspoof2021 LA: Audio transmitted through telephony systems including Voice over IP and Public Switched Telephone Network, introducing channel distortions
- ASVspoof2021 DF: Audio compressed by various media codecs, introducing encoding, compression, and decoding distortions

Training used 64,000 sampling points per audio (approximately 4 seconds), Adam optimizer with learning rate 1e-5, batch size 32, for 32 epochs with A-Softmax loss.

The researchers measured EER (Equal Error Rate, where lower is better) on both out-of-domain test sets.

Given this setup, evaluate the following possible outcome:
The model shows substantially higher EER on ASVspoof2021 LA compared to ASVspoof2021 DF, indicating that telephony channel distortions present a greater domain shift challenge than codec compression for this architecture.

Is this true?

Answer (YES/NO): NO